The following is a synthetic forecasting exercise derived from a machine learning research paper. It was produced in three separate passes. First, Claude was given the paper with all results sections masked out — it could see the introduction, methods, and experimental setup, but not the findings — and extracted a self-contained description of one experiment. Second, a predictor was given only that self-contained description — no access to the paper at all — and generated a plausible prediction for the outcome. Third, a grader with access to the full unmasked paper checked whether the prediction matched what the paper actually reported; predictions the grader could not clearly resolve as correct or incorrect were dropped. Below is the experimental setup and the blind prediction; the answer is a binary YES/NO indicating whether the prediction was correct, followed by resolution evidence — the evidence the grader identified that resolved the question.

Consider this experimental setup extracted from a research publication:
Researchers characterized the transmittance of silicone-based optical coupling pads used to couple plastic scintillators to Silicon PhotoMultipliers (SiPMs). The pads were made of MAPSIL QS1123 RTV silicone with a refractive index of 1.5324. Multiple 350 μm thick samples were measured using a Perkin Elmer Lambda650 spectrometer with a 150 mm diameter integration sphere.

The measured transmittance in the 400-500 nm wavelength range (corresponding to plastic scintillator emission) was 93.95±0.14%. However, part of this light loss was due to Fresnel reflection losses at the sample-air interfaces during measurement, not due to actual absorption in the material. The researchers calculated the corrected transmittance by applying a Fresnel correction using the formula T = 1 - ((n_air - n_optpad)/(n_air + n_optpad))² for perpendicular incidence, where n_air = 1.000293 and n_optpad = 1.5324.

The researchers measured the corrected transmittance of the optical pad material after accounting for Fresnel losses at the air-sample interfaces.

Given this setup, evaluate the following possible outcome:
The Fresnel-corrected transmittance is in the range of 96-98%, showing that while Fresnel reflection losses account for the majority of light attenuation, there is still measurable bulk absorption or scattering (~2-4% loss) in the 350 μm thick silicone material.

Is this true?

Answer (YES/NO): NO